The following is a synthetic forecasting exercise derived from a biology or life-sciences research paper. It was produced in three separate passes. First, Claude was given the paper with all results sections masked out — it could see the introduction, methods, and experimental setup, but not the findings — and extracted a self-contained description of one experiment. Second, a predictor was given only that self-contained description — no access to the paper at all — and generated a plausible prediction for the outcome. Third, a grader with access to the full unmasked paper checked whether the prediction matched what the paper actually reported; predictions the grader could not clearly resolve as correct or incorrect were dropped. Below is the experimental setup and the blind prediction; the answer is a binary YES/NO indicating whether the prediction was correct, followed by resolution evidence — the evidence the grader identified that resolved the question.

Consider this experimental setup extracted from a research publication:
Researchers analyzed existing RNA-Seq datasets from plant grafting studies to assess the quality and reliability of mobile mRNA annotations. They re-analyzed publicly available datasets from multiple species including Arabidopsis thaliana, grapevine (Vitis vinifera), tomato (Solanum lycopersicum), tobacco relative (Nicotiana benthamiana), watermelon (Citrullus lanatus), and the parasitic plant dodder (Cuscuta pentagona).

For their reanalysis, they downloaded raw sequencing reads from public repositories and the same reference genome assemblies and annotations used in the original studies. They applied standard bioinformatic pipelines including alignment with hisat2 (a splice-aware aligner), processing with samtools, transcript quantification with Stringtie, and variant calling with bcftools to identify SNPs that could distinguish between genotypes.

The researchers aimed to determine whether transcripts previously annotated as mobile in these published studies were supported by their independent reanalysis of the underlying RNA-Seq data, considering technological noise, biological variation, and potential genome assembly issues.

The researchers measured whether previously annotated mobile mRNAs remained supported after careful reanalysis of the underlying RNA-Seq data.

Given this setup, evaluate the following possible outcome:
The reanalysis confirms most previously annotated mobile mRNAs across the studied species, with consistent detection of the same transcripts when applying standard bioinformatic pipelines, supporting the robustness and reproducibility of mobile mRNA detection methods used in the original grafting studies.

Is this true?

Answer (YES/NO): NO